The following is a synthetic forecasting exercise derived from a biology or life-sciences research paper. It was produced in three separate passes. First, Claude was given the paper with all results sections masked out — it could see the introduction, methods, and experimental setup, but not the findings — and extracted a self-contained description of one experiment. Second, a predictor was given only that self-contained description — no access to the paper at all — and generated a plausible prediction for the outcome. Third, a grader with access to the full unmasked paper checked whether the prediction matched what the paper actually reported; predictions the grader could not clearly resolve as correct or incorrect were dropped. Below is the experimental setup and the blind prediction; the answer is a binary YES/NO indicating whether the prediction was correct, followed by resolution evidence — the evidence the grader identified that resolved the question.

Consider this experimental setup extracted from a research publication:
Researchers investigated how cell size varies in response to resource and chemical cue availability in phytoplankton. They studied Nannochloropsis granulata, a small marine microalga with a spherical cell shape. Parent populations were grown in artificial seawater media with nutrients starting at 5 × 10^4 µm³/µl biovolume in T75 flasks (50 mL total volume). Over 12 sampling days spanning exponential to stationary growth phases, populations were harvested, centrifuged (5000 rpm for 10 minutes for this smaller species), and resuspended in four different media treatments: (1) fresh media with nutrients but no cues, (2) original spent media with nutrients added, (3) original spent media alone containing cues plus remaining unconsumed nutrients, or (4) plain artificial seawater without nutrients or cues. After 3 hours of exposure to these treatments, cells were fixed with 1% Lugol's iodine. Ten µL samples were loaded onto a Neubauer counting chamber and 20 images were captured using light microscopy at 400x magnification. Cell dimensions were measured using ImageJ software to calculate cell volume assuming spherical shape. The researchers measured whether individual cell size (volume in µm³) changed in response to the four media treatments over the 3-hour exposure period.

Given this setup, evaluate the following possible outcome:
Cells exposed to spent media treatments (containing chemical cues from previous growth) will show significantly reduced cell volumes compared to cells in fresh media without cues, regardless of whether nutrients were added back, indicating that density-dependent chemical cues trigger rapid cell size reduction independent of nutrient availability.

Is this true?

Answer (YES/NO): NO